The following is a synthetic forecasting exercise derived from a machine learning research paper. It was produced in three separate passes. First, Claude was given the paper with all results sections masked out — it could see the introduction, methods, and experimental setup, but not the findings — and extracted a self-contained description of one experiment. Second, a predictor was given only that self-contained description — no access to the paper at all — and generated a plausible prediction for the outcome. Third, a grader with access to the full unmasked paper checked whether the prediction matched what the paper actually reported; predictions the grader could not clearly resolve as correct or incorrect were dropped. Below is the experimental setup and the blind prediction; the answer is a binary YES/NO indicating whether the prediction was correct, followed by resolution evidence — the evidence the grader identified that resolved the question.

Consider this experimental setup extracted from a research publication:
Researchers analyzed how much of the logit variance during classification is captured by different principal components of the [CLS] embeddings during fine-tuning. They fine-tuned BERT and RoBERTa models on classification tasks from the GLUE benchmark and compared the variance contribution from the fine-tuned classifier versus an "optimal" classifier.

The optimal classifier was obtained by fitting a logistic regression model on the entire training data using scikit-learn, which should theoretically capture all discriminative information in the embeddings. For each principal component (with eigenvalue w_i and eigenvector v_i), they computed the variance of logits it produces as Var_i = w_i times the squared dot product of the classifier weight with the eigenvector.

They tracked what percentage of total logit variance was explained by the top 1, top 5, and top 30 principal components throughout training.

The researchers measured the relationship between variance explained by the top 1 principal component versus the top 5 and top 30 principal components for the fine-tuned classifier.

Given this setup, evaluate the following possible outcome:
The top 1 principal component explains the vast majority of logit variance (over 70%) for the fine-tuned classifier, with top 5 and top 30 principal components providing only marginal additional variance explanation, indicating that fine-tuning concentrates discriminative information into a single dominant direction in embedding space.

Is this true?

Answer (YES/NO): YES